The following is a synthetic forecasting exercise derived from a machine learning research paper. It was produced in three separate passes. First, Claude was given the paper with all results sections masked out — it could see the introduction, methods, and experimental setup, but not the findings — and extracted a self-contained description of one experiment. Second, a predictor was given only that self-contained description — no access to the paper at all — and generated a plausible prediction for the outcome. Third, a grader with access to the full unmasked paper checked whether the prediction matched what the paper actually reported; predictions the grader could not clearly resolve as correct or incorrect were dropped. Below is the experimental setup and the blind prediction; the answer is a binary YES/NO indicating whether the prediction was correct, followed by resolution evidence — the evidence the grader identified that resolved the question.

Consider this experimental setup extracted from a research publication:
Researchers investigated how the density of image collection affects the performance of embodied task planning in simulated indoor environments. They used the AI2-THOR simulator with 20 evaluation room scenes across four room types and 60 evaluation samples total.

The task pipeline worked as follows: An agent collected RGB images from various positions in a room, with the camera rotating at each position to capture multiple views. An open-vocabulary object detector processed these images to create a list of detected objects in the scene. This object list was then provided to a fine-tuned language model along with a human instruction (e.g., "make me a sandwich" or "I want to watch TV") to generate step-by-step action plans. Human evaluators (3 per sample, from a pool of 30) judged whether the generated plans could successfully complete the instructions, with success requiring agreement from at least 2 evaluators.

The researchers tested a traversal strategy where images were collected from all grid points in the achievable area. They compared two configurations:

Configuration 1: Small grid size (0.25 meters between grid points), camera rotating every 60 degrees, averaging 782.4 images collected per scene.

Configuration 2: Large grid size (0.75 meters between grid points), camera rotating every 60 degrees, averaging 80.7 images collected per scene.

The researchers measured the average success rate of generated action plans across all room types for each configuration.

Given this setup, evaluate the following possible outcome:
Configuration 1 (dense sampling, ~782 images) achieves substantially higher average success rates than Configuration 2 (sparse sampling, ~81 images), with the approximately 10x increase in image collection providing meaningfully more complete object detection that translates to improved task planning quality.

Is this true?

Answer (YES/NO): NO